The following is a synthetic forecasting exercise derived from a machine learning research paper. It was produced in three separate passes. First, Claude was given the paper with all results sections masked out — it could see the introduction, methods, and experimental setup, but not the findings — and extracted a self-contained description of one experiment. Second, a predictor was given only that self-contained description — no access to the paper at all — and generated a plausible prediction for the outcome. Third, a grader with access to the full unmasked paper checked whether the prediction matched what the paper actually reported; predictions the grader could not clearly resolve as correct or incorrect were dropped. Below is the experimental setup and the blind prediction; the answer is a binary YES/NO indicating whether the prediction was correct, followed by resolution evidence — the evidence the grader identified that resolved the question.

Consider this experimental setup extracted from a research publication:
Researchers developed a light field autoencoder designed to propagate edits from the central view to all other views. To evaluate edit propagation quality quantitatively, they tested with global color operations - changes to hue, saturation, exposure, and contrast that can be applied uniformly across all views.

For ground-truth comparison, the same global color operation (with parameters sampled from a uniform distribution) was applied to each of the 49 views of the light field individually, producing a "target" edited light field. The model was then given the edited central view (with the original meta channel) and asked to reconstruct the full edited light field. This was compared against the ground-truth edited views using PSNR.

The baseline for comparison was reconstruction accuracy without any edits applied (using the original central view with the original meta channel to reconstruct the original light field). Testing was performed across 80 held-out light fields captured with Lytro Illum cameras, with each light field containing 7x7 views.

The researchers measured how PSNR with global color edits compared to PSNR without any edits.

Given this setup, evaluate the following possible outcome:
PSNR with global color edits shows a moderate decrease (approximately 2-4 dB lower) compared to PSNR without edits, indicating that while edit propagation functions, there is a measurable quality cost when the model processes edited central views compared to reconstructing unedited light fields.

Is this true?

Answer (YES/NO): NO